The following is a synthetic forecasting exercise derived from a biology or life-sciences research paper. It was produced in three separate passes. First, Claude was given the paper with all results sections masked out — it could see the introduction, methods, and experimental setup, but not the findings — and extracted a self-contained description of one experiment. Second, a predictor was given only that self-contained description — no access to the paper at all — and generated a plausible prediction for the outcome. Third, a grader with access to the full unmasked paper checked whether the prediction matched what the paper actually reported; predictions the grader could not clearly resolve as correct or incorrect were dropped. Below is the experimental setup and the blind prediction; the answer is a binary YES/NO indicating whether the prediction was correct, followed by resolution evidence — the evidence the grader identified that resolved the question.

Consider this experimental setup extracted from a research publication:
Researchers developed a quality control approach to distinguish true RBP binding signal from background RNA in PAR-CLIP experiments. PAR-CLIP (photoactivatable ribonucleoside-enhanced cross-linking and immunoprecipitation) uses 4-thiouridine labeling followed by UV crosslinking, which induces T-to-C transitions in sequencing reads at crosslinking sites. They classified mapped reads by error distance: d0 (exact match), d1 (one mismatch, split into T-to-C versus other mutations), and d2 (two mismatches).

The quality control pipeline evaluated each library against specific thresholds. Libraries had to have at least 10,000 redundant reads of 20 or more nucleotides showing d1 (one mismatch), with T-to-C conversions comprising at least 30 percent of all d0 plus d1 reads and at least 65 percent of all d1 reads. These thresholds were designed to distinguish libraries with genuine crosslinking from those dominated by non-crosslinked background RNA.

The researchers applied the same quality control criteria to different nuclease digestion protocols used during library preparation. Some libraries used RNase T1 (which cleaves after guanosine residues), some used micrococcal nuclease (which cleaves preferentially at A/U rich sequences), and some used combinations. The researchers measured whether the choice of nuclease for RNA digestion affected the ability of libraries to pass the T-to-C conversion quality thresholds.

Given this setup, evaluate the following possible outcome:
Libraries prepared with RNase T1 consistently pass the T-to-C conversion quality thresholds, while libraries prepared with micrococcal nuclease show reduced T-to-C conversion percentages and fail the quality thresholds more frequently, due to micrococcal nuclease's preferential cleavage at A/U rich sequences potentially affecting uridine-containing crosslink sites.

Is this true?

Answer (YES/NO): YES